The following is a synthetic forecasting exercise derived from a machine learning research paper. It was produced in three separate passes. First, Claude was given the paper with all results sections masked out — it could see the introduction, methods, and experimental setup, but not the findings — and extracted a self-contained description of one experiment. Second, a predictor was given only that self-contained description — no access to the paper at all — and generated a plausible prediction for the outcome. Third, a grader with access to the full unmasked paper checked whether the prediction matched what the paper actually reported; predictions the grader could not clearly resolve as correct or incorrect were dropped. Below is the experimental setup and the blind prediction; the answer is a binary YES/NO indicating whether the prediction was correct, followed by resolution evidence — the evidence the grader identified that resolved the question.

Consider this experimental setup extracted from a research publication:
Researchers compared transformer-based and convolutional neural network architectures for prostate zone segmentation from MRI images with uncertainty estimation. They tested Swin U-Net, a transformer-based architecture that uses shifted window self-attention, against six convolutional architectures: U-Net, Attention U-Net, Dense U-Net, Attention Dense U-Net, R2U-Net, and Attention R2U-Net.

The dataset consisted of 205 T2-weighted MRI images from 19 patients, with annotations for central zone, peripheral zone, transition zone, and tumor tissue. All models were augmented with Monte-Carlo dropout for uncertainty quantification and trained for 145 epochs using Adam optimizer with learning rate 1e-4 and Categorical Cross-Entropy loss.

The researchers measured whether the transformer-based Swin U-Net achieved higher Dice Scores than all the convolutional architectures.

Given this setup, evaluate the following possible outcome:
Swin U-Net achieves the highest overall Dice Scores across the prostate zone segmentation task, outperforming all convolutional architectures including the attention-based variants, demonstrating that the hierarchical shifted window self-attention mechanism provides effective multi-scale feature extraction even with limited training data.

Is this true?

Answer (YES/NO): NO